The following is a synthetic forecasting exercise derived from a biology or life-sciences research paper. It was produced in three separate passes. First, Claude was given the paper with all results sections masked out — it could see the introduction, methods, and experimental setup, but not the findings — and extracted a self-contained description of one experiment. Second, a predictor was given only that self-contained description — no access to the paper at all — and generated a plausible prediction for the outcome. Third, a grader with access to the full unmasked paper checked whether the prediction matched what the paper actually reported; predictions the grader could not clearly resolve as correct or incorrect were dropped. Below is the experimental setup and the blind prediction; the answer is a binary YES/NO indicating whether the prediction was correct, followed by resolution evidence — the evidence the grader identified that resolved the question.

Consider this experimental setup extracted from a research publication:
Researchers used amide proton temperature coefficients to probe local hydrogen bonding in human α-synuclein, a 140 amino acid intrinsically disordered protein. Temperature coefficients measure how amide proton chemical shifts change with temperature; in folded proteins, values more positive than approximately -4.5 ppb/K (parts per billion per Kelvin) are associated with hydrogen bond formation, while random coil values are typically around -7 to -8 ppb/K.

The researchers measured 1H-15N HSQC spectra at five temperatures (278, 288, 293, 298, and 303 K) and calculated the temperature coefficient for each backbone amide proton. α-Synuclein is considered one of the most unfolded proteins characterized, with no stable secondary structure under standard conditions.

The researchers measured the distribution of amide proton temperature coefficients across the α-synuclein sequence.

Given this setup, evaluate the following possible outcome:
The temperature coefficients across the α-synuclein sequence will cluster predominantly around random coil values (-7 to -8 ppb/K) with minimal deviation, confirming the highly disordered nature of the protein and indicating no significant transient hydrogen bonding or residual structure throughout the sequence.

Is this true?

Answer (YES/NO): NO